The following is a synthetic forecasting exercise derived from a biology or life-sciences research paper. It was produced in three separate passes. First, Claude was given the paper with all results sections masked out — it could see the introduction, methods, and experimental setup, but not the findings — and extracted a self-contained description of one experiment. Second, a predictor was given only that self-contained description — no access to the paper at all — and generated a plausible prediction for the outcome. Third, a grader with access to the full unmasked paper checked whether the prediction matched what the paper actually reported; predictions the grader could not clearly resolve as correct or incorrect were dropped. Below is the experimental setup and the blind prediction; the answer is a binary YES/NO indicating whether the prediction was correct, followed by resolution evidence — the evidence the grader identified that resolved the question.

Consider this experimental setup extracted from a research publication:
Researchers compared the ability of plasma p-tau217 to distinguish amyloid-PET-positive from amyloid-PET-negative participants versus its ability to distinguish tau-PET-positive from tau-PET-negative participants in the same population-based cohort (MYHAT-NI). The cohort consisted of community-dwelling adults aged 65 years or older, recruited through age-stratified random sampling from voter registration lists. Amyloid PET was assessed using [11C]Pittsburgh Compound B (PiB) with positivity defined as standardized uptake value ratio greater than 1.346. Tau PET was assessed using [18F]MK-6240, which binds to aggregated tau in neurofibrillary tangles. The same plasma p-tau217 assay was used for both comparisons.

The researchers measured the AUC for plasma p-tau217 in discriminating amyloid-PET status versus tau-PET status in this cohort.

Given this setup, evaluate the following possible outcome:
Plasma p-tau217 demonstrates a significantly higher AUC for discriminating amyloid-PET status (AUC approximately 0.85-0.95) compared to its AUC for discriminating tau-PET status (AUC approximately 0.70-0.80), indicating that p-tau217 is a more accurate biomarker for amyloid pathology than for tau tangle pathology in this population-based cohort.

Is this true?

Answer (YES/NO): NO